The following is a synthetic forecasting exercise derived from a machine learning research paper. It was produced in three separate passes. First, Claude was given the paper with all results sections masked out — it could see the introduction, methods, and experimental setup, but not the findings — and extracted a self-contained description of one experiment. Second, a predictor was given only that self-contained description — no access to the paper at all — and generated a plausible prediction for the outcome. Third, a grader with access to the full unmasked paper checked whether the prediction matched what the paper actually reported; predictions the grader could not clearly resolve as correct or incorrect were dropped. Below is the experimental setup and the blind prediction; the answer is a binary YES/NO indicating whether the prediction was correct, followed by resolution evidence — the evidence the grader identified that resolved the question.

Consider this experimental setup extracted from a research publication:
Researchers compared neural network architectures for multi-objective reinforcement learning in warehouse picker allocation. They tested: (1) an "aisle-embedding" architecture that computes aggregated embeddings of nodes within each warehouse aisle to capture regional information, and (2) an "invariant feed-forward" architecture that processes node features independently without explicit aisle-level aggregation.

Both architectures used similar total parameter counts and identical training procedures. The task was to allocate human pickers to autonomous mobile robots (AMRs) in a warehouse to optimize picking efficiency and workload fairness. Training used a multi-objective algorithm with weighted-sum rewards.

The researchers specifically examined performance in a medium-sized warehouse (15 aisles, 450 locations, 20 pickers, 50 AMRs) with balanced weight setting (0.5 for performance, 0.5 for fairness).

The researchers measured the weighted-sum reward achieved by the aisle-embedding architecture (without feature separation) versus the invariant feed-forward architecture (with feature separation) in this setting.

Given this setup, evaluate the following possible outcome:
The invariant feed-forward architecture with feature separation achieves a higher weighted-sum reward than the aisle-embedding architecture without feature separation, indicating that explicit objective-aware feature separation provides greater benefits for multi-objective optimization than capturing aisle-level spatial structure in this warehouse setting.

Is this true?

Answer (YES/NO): YES